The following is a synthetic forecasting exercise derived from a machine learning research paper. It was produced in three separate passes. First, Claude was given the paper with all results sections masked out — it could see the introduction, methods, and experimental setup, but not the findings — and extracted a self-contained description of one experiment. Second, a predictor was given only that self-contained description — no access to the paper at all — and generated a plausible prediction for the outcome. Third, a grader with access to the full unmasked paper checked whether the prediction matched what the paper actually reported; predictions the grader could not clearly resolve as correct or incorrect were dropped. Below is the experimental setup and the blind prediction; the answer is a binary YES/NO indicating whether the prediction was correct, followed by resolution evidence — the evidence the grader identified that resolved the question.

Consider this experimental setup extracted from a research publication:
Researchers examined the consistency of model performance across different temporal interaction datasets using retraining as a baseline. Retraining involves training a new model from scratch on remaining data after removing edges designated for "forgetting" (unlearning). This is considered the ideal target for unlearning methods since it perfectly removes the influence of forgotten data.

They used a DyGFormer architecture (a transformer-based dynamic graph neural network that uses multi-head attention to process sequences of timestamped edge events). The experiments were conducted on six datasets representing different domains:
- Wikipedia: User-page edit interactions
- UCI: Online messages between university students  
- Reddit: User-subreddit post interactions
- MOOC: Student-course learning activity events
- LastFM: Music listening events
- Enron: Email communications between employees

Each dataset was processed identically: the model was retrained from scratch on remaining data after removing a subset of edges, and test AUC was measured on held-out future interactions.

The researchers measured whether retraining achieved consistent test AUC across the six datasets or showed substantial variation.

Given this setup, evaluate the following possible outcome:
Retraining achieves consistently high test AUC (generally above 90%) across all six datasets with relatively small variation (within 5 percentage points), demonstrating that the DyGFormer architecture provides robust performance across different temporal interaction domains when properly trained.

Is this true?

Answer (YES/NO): NO